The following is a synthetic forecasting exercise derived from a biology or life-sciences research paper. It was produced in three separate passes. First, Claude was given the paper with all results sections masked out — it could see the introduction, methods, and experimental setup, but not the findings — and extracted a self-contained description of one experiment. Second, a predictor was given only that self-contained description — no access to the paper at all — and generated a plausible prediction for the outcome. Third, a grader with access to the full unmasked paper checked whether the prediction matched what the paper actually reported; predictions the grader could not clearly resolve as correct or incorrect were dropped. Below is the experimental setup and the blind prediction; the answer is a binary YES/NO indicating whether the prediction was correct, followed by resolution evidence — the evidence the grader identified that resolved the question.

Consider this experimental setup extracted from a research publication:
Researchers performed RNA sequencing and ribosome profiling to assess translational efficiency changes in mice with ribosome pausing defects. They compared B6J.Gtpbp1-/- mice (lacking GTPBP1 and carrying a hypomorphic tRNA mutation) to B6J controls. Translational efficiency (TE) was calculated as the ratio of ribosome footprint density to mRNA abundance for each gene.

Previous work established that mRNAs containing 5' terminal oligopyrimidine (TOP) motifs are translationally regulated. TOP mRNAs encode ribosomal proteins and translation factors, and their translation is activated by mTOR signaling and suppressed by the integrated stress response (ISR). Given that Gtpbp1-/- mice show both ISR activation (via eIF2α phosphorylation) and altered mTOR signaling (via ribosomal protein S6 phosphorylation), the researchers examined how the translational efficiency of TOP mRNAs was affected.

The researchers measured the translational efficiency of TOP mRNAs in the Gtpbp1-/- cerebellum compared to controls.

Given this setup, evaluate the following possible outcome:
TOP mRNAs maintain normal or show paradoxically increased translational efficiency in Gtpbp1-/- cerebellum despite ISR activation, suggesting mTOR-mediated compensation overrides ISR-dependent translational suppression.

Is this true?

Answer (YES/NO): NO